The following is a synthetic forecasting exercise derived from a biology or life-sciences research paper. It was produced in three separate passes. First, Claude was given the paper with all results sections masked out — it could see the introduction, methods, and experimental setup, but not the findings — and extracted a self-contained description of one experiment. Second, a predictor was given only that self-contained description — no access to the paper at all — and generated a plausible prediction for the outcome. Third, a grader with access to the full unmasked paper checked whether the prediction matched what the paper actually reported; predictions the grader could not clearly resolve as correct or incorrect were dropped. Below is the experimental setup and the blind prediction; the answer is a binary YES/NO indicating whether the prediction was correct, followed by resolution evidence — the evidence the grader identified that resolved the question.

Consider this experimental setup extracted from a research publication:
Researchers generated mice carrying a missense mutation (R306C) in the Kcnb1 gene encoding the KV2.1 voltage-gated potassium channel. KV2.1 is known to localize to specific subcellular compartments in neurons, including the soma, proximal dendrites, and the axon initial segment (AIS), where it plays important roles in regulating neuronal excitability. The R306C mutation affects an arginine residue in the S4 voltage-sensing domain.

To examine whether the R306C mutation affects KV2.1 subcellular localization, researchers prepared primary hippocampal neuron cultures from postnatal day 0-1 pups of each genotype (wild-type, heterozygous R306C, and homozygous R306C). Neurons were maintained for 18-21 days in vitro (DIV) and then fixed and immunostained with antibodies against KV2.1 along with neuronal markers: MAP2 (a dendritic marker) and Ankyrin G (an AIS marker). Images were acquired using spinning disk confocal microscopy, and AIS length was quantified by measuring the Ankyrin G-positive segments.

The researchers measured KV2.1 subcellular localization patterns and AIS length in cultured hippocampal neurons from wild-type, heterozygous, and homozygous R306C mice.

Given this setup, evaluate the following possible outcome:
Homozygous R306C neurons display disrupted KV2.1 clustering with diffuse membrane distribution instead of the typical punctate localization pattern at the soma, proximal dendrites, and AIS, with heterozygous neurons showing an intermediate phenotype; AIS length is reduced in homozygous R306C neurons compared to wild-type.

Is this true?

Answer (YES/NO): NO